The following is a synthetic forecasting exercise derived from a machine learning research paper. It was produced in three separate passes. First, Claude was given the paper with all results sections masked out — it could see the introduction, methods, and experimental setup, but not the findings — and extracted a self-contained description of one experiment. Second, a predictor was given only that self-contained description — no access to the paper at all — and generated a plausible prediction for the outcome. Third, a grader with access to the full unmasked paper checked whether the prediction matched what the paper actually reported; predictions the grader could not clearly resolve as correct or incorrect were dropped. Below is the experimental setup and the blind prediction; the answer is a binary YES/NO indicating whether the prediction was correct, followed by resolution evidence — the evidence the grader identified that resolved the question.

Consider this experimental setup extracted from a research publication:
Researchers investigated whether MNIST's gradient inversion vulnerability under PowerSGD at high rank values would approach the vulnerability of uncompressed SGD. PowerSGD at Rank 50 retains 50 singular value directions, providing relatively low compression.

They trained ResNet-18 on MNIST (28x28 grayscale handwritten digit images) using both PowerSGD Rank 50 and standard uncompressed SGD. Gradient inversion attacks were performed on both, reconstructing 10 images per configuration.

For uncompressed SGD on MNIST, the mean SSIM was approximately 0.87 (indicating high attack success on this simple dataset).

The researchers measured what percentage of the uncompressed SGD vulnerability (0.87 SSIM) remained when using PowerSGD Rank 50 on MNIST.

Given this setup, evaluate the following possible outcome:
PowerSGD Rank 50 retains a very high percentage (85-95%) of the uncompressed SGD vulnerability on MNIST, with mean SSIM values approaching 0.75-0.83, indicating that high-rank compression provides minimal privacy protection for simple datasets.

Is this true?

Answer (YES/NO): NO